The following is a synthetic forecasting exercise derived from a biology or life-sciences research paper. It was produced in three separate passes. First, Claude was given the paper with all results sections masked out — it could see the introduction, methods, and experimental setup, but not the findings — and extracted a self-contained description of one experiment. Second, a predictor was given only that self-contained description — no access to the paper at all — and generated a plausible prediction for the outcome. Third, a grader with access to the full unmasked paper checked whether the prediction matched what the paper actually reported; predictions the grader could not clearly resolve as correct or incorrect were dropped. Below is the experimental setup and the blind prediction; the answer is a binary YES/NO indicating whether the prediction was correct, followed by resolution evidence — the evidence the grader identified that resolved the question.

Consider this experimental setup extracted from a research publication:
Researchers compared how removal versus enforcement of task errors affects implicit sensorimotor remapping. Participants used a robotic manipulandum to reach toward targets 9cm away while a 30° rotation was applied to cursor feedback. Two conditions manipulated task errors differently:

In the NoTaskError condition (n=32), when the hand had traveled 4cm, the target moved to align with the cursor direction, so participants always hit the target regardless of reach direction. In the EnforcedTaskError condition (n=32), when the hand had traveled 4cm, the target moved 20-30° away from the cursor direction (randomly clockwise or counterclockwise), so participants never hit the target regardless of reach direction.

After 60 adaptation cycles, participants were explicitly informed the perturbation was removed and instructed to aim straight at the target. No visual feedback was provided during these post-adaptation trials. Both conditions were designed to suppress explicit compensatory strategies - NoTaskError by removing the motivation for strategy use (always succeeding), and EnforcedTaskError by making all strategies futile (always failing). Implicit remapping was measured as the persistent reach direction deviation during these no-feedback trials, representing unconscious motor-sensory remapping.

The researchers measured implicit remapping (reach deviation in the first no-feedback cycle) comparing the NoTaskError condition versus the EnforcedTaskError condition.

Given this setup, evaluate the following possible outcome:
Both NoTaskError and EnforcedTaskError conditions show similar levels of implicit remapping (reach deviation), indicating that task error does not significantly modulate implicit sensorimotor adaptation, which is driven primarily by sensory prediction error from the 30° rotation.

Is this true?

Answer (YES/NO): NO